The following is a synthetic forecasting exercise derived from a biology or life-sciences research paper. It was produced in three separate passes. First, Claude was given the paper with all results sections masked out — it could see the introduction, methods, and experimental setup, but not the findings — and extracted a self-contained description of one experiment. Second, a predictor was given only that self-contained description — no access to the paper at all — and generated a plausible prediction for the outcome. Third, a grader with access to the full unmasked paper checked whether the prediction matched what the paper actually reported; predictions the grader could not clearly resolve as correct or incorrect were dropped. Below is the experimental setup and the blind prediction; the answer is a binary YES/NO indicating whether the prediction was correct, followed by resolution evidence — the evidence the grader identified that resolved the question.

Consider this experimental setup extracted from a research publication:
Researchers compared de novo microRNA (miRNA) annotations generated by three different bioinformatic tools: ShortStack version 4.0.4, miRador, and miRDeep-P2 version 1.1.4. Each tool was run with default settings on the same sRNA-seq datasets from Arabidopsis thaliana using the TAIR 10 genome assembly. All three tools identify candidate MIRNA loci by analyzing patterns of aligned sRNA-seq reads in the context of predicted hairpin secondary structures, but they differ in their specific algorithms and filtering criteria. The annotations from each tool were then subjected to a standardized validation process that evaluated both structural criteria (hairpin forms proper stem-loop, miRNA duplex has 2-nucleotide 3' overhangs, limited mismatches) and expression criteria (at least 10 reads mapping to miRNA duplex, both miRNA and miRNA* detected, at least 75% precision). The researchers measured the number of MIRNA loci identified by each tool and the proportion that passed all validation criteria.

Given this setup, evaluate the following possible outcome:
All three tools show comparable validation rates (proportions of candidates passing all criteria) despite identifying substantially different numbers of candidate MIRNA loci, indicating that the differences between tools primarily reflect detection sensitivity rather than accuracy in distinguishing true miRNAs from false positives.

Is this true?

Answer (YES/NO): NO